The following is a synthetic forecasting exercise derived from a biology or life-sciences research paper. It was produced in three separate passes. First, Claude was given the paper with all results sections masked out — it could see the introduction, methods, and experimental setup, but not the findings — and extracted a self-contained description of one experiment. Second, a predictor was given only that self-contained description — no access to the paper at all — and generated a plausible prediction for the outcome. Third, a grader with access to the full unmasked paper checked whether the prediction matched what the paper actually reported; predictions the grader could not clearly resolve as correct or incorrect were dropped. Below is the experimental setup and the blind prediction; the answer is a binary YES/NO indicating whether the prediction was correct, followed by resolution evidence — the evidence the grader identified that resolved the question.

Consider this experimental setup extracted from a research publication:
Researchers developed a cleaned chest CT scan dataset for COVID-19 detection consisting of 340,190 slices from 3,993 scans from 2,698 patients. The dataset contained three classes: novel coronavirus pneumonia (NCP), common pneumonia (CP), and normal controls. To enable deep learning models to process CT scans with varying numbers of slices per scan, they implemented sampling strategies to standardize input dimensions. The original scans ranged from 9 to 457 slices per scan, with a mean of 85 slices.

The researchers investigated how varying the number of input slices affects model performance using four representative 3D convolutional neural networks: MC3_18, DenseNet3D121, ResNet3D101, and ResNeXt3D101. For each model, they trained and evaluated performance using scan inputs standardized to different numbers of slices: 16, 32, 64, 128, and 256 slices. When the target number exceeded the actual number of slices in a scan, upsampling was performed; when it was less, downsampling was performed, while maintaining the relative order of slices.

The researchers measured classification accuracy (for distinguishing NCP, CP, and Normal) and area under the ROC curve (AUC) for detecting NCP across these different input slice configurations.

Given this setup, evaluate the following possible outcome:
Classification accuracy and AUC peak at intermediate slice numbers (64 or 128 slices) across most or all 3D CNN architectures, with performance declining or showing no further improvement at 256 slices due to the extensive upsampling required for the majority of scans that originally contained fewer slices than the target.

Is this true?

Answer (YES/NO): NO